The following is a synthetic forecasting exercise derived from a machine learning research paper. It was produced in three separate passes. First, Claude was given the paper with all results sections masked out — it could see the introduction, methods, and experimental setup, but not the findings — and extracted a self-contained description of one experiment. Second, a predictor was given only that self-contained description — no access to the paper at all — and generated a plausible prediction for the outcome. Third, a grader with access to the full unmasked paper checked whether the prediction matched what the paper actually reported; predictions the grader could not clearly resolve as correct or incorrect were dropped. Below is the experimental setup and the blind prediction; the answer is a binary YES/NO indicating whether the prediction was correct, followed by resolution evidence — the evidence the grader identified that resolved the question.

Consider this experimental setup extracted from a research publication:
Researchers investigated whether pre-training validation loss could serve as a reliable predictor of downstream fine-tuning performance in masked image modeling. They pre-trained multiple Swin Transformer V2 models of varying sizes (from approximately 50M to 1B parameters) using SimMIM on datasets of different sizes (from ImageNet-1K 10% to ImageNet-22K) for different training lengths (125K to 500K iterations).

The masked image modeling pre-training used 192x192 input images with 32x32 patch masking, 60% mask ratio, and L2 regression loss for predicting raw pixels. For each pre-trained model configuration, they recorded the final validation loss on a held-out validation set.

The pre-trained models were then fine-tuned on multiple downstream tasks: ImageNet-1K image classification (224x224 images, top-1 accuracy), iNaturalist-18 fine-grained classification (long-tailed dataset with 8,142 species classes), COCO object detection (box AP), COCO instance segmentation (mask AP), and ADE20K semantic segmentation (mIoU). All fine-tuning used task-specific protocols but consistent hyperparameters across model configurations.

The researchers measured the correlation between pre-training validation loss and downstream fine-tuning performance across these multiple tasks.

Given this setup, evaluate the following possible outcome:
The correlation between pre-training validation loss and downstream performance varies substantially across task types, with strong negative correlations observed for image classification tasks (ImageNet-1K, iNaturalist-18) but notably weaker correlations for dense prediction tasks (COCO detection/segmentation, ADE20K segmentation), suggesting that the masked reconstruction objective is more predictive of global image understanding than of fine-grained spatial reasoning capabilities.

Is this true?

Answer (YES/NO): NO